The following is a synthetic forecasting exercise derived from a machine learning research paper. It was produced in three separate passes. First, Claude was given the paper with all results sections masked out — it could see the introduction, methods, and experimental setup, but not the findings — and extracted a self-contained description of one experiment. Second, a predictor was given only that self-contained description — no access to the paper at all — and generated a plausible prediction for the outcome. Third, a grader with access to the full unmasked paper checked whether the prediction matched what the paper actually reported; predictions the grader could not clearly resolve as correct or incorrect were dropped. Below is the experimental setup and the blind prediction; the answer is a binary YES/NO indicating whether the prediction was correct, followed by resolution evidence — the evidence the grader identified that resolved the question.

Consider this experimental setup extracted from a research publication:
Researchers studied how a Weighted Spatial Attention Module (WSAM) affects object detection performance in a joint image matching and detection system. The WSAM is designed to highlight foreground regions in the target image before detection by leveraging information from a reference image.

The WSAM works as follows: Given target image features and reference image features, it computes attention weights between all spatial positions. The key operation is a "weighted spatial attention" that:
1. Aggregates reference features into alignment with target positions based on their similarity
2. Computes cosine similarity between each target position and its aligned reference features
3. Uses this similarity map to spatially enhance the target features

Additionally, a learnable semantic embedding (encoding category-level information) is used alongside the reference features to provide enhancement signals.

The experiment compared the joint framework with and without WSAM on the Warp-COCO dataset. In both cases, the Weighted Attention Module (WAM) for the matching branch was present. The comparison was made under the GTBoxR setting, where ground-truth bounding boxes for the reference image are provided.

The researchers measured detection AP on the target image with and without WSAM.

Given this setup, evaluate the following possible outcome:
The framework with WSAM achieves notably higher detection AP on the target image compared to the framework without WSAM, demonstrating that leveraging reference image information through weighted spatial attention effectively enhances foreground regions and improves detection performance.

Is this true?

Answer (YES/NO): YES